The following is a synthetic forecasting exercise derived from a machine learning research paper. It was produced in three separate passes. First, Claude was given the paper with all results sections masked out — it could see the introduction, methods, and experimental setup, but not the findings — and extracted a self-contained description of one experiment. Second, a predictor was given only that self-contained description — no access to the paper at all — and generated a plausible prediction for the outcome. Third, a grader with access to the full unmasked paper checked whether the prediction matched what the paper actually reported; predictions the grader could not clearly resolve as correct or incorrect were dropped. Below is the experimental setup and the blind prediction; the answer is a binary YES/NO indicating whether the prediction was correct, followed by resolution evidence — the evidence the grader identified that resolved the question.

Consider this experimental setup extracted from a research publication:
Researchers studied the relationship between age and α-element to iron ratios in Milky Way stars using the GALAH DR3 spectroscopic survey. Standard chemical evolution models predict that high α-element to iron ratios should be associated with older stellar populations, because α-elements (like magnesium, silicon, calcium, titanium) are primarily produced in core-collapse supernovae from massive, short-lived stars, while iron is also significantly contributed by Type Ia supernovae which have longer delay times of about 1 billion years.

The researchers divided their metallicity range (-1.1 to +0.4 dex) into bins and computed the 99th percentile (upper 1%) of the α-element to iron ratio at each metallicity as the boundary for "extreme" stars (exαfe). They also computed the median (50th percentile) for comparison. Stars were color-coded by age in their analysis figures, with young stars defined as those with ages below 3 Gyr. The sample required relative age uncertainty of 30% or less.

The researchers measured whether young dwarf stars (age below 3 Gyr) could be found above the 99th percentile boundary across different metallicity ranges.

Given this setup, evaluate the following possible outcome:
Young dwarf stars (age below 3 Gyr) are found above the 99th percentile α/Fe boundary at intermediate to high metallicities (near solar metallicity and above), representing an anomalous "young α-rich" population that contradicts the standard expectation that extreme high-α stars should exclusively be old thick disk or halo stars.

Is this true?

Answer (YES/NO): YES